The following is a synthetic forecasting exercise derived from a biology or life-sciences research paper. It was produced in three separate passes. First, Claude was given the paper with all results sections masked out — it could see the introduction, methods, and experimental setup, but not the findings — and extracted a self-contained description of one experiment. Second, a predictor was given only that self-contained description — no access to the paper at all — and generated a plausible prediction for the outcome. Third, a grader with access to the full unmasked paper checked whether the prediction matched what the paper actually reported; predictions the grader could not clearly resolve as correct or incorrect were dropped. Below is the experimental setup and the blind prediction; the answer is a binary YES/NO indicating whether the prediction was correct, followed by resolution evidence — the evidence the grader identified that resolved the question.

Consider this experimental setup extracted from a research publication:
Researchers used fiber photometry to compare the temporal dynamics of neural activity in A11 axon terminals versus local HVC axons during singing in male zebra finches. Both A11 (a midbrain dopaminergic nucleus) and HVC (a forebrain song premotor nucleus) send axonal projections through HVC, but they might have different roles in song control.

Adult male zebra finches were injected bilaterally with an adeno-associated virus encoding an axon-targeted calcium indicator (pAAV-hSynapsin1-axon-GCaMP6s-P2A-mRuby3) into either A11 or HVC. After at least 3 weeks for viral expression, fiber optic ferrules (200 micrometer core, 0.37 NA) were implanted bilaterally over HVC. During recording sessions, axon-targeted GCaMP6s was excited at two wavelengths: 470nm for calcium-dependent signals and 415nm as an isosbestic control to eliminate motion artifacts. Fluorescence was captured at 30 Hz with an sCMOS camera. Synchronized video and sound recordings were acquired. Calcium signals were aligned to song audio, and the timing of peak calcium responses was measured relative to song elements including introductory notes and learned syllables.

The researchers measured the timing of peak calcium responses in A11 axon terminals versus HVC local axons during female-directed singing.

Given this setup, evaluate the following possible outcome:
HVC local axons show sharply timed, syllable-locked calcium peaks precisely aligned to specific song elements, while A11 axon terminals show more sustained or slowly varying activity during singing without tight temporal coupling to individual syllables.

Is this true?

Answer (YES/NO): NO